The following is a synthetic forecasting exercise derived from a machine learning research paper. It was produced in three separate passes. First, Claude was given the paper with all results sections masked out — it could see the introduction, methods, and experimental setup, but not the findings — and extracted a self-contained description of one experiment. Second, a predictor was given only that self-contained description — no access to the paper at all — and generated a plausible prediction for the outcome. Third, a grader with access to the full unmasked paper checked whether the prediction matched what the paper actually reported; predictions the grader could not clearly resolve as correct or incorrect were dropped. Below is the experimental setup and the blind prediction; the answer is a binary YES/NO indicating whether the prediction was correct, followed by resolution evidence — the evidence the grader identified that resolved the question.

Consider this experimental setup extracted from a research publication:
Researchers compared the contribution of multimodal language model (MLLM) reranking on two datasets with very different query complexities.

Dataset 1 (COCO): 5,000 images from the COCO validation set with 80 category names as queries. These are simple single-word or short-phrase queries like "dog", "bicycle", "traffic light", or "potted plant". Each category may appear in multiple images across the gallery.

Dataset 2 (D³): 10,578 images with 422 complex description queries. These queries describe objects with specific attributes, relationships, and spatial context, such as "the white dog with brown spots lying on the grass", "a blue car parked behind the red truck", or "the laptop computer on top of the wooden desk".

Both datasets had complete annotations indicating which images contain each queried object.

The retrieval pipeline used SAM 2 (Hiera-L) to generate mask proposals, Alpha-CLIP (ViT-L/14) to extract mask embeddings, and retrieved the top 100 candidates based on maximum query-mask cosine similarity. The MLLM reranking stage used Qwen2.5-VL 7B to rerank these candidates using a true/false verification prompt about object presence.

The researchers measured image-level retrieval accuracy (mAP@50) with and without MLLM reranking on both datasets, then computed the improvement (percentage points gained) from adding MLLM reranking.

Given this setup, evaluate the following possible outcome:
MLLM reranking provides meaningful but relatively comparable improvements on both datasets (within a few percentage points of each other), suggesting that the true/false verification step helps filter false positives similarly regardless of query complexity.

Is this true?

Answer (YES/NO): NO